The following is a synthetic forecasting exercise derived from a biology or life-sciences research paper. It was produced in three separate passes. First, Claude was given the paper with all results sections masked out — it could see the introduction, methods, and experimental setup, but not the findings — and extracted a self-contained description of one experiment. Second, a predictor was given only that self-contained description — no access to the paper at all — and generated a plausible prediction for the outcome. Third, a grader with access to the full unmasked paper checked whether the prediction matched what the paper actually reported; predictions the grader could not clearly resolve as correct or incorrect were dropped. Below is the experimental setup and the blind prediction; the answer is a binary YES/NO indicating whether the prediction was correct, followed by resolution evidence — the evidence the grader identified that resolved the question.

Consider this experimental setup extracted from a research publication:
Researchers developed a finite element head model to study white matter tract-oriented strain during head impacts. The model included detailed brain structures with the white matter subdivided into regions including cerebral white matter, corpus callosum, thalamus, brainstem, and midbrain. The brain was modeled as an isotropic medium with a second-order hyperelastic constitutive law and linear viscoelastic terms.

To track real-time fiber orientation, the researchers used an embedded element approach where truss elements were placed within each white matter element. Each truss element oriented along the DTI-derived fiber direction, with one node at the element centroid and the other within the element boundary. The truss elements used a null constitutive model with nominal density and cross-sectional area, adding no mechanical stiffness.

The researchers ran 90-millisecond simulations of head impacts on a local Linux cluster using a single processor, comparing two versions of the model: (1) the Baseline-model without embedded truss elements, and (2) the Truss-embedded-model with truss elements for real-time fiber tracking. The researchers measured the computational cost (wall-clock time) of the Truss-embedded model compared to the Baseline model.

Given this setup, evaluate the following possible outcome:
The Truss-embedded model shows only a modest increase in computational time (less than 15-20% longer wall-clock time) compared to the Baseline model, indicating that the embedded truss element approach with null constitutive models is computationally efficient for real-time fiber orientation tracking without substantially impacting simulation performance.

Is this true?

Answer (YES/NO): YES